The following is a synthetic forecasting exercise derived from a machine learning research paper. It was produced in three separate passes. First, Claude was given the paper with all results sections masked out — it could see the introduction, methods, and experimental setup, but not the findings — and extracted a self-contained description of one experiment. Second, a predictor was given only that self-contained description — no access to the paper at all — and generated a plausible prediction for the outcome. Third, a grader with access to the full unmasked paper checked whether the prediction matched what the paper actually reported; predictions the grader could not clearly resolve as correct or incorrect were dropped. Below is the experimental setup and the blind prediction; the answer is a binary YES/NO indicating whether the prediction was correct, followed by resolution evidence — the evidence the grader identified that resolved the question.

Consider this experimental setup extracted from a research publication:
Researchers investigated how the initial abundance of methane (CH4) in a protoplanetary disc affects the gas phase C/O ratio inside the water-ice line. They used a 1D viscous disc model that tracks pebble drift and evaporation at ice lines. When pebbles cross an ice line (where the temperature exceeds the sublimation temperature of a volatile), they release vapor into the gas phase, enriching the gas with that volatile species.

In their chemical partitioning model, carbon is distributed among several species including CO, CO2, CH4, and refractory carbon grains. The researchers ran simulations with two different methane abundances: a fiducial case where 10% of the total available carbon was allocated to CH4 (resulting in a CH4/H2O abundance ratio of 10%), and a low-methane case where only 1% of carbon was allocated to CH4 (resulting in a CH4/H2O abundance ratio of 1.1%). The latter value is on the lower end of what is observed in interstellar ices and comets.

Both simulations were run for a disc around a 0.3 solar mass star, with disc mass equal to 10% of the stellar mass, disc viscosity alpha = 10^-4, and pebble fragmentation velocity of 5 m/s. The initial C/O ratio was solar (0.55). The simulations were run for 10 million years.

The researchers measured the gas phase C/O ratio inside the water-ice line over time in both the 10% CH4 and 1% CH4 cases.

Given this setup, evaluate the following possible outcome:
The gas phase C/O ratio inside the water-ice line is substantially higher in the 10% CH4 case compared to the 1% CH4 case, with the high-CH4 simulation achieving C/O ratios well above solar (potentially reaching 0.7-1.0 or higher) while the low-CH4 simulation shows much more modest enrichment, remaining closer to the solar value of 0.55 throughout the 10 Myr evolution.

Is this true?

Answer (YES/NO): NO